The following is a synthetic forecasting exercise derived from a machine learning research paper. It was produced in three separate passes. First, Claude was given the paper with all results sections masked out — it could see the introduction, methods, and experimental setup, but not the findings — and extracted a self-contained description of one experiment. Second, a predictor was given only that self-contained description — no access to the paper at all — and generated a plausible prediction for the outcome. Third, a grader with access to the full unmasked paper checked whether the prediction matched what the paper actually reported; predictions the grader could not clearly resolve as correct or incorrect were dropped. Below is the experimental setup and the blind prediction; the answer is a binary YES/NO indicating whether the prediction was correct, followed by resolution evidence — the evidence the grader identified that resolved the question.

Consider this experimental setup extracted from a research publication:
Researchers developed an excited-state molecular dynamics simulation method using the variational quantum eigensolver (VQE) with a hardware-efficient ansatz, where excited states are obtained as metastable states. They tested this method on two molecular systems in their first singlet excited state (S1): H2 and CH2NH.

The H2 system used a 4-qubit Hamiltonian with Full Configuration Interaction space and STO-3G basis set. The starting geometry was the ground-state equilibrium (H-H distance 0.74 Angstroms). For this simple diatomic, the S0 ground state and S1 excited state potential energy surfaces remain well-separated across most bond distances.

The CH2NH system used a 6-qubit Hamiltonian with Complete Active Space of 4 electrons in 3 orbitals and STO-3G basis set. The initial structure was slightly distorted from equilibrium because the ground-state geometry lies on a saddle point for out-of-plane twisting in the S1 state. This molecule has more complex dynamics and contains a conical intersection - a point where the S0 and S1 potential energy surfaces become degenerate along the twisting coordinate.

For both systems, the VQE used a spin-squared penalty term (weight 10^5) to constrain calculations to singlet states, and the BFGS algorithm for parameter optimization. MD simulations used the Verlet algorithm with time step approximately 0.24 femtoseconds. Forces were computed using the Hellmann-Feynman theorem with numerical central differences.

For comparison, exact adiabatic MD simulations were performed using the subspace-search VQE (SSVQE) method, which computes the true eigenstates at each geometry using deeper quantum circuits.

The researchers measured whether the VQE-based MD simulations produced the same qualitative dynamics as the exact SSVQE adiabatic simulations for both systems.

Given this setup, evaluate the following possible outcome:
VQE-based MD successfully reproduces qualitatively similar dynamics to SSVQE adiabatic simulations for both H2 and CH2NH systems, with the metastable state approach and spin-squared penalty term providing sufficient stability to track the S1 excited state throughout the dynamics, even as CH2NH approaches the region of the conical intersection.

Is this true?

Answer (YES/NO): NO